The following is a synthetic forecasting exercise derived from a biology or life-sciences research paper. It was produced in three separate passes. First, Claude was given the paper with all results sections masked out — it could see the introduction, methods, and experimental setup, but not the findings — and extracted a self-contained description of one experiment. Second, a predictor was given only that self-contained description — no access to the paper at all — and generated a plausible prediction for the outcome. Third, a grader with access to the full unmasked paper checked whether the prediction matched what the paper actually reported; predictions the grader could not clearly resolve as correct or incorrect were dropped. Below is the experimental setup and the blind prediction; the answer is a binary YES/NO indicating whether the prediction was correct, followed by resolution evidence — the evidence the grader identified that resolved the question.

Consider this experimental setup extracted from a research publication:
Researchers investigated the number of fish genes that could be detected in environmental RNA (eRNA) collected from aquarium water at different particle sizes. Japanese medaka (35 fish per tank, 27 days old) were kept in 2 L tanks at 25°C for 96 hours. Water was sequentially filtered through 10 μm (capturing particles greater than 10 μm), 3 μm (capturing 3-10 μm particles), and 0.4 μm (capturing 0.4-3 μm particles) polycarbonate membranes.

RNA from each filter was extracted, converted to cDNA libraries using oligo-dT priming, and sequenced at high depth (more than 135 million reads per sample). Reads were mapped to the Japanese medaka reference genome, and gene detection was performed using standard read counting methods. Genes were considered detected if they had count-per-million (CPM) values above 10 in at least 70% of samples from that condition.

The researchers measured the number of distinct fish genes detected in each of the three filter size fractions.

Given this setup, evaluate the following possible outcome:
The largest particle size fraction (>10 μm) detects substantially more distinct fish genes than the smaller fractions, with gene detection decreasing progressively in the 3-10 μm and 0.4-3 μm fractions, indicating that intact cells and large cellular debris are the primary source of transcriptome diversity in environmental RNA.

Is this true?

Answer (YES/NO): NO